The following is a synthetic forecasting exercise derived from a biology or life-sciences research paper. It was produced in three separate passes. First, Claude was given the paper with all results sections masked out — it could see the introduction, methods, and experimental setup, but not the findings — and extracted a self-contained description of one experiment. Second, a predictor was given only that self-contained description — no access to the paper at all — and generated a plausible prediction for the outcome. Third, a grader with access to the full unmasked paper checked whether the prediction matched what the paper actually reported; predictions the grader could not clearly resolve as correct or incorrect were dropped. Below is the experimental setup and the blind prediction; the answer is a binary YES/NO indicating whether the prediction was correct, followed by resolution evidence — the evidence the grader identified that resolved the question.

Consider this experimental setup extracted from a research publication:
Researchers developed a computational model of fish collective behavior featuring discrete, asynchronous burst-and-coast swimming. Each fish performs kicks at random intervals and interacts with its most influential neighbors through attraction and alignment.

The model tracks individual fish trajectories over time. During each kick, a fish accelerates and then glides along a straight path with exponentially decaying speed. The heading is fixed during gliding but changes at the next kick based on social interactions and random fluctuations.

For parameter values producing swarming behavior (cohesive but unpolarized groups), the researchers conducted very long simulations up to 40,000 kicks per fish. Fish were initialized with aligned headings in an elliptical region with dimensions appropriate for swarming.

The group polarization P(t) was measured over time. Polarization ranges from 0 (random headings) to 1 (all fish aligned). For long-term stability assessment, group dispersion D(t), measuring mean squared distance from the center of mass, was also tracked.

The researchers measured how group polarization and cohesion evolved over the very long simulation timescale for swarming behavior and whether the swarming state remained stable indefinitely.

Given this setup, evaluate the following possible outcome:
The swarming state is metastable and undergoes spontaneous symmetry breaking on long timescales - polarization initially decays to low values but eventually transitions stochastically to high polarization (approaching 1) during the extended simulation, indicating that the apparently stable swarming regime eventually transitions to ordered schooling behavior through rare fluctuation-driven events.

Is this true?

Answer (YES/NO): NO